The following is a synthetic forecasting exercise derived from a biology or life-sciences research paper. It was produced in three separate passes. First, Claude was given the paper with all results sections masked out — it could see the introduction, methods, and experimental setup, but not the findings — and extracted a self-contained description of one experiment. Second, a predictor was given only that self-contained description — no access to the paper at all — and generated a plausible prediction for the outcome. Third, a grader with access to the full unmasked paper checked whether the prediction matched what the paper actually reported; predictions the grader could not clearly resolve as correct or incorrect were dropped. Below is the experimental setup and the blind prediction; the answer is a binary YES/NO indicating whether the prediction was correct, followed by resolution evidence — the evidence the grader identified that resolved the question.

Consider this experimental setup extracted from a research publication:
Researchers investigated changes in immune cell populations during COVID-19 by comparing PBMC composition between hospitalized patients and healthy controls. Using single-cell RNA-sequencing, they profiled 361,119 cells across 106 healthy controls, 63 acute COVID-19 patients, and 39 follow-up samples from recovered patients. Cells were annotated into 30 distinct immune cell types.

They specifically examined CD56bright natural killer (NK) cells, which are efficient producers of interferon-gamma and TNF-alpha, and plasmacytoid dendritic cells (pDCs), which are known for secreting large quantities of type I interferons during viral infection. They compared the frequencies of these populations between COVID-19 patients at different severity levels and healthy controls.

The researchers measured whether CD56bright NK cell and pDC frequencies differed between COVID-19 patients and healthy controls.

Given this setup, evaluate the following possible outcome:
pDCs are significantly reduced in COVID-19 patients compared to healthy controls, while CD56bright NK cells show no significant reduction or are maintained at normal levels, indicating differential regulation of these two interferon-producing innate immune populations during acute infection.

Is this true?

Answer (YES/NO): NO